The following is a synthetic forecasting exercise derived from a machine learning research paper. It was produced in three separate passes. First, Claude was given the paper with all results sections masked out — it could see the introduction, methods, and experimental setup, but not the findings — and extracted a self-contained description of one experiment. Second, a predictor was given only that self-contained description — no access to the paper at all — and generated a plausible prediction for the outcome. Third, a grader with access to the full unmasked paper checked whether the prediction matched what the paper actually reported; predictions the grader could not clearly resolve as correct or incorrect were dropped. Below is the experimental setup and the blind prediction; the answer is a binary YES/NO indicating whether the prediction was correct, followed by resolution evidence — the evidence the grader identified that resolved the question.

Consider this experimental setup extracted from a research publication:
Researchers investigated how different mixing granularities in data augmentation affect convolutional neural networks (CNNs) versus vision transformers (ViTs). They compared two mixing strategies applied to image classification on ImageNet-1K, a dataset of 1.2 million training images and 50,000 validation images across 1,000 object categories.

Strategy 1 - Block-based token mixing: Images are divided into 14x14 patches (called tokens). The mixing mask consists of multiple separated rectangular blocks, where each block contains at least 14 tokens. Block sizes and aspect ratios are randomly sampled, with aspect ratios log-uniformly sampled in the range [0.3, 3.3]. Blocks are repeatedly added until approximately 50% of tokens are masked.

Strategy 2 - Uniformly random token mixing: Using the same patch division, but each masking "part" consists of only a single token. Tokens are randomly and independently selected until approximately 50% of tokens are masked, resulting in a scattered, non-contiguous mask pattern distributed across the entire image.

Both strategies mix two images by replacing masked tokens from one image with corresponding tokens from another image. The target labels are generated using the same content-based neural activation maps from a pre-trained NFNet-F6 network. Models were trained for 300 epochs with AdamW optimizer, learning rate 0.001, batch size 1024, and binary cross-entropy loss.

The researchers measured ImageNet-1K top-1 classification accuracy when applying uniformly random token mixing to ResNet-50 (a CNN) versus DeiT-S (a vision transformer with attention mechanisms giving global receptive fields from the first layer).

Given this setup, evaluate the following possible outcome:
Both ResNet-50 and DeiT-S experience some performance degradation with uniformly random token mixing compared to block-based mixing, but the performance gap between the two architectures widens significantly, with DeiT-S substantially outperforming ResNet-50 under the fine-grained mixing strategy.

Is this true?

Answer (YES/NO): NO